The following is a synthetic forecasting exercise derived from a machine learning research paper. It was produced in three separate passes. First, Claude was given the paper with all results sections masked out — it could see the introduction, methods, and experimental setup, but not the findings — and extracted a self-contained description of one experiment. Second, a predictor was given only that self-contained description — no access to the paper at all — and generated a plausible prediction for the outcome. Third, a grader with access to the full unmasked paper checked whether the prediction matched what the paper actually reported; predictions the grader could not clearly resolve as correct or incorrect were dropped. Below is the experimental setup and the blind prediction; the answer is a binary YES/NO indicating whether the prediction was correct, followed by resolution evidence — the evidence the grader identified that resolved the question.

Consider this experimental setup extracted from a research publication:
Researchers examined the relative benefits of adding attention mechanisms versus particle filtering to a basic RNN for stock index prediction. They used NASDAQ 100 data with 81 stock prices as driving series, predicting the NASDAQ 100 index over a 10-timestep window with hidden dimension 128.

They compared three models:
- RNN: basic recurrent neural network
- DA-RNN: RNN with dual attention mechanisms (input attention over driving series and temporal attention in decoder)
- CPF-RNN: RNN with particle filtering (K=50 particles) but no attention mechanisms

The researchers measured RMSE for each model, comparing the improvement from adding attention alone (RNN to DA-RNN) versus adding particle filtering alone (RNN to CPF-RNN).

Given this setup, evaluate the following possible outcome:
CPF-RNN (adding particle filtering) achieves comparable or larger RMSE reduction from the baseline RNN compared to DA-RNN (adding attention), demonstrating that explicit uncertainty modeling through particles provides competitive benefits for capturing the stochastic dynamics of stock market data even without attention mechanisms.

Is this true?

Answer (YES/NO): NO